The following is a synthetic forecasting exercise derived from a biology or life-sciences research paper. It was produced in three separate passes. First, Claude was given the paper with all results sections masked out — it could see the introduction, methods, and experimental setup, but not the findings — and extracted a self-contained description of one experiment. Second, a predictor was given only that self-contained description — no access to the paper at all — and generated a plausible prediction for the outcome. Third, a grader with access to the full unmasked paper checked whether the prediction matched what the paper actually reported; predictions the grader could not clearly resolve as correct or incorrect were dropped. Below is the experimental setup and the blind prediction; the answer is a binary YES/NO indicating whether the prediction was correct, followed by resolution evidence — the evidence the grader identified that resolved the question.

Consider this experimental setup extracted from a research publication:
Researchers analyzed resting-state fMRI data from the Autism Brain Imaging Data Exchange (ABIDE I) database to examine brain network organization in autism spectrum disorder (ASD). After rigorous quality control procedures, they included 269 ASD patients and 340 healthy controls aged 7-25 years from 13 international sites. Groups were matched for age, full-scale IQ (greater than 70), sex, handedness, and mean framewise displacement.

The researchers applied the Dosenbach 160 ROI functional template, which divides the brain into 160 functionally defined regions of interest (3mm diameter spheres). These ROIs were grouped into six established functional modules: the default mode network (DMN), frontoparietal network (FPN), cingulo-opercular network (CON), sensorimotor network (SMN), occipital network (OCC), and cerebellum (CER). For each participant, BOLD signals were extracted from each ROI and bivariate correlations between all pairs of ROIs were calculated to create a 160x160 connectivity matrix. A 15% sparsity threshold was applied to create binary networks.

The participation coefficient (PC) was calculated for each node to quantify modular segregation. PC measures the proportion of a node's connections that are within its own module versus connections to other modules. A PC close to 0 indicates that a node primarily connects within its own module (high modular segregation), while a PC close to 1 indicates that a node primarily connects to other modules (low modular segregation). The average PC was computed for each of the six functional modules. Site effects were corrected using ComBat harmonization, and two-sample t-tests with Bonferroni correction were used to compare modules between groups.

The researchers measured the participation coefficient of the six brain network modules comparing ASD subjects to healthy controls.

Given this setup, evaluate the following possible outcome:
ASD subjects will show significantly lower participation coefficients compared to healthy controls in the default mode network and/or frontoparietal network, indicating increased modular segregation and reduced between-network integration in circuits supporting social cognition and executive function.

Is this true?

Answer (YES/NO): NO